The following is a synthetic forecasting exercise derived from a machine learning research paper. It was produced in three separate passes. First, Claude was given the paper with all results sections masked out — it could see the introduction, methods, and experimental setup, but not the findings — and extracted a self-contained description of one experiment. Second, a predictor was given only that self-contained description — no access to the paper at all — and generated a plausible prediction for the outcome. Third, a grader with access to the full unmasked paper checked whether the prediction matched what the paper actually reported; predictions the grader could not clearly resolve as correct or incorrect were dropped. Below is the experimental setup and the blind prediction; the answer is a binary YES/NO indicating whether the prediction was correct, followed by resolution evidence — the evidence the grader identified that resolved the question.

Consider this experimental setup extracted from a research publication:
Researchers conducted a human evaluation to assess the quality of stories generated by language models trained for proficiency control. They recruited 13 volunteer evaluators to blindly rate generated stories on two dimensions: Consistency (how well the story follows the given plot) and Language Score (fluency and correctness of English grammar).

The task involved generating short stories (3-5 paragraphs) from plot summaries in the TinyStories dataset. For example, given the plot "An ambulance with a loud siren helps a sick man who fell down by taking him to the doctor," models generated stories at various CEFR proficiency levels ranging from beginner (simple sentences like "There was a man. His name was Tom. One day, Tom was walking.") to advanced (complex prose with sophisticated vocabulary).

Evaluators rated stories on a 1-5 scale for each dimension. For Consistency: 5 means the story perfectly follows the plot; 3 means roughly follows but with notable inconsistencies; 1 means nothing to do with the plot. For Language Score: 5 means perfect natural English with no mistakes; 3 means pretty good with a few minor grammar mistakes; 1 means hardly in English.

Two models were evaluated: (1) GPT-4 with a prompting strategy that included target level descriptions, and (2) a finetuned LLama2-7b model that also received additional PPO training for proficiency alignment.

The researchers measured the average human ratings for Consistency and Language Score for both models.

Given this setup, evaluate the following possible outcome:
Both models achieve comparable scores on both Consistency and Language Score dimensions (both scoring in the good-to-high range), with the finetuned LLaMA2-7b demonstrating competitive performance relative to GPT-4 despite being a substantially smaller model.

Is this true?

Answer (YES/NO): YES